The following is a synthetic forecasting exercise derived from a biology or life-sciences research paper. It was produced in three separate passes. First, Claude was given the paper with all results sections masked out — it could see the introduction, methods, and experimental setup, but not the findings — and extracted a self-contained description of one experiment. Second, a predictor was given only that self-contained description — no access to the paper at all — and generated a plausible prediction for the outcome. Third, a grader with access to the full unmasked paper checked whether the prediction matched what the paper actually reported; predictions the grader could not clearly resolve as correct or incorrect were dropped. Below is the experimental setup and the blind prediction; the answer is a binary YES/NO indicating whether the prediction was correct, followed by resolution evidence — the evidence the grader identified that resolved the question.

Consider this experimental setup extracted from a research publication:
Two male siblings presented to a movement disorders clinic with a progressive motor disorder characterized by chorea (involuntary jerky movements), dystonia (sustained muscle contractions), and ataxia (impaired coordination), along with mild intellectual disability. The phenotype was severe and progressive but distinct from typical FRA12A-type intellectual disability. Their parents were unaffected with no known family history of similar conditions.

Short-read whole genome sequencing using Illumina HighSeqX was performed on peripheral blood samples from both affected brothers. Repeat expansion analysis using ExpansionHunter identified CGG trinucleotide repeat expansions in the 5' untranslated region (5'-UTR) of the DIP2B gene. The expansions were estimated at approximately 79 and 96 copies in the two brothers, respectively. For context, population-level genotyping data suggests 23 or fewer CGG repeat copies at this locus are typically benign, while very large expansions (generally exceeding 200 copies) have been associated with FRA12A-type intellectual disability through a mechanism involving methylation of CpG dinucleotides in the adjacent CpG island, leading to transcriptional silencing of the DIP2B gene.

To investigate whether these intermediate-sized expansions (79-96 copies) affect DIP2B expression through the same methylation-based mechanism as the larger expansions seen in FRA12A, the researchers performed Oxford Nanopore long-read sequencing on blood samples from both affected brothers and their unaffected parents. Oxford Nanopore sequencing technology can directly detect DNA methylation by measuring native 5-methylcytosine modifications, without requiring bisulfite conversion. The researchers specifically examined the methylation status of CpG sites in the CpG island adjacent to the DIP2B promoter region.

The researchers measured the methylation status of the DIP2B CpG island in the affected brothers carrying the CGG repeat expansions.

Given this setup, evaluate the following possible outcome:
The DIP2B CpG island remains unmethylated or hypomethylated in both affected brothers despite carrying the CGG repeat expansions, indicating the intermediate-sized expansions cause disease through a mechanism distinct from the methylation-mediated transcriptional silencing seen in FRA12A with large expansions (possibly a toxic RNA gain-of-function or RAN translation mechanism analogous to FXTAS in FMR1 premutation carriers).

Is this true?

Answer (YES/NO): YES